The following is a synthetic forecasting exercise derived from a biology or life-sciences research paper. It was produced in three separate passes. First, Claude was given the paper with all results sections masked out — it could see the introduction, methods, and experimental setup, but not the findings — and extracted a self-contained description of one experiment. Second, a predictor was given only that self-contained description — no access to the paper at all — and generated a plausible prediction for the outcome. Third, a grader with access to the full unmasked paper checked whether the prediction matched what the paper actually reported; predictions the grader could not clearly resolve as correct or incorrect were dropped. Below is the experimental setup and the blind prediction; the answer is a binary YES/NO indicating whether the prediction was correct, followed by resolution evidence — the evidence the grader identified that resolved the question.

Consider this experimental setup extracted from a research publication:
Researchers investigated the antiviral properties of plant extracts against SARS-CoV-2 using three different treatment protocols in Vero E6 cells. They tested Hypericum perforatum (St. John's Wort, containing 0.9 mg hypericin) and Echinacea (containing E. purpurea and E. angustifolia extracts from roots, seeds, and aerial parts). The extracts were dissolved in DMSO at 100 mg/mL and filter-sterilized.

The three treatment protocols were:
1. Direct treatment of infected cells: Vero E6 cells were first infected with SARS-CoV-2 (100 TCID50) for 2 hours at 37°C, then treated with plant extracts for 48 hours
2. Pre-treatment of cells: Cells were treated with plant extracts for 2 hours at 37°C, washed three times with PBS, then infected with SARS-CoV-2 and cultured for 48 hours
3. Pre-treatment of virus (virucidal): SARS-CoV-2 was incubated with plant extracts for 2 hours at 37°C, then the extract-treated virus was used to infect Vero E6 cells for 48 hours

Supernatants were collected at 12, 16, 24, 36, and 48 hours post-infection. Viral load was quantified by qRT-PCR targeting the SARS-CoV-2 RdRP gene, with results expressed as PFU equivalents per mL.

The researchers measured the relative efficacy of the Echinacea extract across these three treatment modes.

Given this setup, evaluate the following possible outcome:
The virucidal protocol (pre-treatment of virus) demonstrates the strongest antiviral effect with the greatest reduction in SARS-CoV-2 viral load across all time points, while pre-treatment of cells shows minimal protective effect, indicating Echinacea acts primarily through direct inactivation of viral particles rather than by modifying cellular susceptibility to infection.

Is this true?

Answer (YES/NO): NO